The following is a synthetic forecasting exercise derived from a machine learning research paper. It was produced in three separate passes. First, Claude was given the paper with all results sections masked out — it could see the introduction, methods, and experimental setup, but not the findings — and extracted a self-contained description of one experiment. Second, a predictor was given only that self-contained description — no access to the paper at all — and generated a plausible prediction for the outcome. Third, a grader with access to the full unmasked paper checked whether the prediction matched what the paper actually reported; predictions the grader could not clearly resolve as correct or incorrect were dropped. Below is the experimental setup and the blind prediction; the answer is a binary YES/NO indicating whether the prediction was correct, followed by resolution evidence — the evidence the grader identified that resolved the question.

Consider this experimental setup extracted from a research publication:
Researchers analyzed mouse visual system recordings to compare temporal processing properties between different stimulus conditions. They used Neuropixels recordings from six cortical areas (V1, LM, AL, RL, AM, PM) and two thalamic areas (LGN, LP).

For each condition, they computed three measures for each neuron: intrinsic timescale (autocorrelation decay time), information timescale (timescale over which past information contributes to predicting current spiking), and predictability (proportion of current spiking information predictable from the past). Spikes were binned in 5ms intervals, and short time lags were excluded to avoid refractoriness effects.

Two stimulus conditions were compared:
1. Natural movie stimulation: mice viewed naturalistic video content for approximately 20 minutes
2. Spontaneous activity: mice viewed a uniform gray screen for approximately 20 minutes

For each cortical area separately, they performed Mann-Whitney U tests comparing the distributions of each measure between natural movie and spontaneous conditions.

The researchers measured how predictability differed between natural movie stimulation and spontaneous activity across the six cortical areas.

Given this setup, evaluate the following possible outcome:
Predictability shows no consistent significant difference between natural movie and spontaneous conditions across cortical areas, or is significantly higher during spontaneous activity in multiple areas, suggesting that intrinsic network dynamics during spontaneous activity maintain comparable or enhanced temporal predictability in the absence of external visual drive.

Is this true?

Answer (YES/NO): NO